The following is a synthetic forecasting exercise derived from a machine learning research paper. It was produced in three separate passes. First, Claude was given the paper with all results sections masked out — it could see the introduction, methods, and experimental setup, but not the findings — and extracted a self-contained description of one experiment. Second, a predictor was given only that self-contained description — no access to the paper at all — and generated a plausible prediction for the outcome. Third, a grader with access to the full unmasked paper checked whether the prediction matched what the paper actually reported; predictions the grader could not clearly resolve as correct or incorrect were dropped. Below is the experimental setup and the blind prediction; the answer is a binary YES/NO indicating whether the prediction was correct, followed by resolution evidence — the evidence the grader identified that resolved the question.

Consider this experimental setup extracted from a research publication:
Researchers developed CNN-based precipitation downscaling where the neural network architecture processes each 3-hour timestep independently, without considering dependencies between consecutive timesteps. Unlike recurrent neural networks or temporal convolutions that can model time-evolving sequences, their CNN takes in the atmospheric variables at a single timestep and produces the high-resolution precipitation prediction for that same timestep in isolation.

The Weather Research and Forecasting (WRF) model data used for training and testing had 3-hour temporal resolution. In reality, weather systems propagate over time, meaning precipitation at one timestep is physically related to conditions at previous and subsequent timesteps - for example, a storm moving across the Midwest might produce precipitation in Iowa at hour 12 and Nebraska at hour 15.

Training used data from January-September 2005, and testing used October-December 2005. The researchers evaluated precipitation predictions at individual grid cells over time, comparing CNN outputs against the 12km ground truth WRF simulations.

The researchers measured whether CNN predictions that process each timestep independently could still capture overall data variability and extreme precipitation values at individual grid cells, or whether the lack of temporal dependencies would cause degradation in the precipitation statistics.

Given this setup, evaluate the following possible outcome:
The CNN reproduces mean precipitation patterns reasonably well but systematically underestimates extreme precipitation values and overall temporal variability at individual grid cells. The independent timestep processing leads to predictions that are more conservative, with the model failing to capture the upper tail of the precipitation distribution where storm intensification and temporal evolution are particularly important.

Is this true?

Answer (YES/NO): NO